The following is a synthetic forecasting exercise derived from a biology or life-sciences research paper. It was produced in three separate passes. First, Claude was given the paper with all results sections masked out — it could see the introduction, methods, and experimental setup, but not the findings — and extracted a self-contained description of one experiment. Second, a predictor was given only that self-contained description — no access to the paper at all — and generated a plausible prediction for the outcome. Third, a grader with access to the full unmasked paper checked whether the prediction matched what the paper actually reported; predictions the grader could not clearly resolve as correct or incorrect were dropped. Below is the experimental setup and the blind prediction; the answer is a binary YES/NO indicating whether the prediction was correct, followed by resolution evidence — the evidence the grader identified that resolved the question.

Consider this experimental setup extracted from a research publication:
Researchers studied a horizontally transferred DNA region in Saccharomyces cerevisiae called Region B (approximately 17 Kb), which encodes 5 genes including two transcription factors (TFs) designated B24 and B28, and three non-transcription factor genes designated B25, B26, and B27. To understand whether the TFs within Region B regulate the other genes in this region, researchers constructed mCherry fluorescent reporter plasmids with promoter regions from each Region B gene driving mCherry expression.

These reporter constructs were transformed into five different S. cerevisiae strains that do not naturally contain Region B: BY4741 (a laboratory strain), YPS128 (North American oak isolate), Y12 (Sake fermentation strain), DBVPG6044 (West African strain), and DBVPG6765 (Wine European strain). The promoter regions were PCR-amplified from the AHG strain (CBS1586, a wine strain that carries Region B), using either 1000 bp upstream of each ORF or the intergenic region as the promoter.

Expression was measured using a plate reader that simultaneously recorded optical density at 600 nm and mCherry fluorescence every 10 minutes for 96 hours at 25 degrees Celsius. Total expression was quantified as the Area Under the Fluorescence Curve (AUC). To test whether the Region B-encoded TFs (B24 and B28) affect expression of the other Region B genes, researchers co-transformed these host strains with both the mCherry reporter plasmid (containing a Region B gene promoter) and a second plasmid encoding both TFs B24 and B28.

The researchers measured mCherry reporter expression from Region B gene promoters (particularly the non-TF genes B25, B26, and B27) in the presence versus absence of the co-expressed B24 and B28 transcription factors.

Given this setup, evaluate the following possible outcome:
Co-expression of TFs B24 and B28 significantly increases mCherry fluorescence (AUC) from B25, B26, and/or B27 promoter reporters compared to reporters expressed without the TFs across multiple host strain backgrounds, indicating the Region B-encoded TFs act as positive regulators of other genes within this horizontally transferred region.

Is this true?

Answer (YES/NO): YES